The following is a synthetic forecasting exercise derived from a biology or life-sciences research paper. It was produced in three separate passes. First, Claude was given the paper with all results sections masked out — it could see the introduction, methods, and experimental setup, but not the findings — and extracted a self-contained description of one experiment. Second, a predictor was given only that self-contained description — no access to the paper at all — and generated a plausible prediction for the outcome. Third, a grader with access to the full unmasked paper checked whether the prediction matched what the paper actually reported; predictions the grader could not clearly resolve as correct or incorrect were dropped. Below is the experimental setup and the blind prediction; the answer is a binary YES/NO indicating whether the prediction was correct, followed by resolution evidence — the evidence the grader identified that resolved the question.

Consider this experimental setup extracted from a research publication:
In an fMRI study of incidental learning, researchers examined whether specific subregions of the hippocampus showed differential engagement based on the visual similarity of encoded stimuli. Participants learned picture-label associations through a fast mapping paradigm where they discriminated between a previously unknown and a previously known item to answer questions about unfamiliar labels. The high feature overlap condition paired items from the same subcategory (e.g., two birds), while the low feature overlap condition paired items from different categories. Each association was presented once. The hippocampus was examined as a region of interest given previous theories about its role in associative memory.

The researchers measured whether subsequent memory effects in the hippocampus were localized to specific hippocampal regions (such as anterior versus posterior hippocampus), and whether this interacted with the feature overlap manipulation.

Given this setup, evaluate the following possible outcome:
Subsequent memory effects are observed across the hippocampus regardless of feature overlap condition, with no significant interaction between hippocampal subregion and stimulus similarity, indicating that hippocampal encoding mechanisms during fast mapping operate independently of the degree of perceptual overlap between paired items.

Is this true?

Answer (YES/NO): NO